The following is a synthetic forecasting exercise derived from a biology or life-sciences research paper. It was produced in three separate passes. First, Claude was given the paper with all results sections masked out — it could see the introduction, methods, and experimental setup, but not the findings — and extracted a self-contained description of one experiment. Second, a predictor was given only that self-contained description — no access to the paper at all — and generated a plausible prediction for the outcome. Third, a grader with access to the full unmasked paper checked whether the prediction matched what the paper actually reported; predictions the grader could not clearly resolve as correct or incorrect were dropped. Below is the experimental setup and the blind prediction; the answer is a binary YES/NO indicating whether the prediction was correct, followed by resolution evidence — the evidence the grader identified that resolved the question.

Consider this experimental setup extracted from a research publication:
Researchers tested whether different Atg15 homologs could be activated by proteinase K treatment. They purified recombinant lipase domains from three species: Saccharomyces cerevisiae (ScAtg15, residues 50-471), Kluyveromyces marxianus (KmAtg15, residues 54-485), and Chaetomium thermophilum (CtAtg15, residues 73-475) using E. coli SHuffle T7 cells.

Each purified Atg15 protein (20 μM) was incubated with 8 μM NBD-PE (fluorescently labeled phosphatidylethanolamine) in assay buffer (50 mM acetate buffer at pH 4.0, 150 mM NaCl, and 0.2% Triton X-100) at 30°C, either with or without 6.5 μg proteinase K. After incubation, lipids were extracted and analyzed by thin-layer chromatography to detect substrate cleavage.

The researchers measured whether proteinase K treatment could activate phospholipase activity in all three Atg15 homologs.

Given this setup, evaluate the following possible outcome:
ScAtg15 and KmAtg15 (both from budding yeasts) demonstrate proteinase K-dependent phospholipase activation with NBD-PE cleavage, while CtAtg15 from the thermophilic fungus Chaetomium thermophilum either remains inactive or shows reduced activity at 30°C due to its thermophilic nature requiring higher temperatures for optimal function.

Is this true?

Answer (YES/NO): NO